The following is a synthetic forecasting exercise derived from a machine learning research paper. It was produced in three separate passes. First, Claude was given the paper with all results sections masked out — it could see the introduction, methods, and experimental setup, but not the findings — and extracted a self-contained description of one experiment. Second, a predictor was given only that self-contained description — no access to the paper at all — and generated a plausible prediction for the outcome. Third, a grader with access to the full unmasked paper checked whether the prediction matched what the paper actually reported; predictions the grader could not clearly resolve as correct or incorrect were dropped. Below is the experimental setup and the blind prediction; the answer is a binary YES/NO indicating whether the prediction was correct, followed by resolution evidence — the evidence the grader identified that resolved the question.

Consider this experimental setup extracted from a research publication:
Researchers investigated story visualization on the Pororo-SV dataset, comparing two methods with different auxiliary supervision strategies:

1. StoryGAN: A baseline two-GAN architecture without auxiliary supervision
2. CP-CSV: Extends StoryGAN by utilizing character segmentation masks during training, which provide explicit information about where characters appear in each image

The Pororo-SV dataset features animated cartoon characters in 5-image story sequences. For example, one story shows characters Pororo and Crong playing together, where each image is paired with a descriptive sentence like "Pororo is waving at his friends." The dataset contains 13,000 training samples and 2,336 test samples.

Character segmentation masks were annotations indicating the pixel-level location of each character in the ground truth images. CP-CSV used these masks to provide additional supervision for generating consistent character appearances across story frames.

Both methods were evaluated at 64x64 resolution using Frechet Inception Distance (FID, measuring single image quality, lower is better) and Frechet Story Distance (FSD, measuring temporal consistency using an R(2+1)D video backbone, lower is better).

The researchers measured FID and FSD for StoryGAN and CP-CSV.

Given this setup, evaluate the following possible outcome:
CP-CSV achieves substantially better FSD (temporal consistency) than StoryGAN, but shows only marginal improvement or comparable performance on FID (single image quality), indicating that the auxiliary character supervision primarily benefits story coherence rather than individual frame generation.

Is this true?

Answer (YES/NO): NO